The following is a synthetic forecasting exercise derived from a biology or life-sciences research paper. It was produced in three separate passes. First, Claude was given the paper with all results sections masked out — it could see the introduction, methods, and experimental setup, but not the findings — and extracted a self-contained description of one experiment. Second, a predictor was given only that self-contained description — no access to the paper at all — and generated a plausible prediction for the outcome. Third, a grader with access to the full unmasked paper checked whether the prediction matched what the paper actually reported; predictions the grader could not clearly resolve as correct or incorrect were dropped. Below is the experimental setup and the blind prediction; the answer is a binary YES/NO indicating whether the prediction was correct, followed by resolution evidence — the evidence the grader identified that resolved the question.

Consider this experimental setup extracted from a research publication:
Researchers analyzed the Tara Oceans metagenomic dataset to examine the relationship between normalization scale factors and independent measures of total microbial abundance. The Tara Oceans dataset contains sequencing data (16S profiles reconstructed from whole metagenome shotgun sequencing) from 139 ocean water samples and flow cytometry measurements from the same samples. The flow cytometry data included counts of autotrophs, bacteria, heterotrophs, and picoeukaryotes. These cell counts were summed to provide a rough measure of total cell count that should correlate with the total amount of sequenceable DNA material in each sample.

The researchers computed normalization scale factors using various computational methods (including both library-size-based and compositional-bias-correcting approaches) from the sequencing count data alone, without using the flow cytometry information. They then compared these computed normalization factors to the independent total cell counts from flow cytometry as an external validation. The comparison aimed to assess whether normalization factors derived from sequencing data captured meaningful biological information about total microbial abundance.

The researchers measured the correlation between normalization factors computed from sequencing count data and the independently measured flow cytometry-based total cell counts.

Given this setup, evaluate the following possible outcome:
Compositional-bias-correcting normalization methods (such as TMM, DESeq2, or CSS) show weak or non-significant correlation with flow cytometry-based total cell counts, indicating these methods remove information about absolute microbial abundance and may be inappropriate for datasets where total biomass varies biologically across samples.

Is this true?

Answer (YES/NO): NO